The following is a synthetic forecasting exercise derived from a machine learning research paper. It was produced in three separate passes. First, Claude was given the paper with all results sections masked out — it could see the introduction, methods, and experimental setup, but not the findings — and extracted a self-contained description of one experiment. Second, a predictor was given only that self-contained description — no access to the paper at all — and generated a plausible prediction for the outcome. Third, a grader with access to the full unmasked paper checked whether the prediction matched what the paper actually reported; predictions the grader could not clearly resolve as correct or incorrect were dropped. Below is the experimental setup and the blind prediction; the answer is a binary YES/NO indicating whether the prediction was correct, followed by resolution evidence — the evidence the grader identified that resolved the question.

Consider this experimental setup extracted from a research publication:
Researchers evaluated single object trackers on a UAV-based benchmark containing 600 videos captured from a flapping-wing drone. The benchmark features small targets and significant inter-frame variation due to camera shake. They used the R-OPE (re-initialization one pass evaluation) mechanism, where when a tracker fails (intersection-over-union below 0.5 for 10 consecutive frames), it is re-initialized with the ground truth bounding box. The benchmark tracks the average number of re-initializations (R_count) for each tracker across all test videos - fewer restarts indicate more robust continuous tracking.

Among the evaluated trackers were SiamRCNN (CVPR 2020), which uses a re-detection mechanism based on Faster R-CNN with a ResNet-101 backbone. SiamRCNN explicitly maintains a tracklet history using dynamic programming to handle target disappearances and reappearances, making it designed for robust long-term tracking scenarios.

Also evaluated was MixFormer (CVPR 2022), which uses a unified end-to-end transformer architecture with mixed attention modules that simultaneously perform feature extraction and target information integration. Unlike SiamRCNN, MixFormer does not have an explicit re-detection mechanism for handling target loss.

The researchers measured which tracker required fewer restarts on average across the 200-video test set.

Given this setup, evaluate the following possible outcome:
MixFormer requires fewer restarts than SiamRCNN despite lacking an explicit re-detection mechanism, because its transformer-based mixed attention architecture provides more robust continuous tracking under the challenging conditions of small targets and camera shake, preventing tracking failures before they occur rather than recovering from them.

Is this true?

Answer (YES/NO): YES